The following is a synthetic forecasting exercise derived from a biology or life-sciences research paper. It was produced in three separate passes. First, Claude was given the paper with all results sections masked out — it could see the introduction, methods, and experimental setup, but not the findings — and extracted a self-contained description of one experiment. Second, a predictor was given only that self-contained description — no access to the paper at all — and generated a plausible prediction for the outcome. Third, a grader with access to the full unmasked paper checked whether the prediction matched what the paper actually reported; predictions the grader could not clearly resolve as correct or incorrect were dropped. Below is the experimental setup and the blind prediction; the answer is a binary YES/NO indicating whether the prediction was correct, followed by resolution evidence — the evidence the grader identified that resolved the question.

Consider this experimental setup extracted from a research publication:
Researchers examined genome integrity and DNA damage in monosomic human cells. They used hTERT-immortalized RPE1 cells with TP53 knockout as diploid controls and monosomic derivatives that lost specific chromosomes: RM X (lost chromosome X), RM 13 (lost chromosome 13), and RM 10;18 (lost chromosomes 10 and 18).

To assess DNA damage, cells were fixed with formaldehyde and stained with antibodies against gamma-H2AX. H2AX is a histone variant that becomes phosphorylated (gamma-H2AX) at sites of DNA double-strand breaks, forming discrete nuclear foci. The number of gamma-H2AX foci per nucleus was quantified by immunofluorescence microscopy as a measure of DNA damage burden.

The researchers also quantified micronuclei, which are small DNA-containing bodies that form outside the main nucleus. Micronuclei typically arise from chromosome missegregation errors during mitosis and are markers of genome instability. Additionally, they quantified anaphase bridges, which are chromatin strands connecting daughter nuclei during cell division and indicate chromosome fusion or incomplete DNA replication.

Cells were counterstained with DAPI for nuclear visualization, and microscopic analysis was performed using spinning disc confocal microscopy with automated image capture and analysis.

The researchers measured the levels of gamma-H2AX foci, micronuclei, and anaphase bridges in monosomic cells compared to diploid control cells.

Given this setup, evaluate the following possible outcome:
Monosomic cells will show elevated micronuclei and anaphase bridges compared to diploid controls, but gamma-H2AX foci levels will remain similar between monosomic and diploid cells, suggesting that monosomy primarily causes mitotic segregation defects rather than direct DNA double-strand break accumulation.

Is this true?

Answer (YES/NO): NO